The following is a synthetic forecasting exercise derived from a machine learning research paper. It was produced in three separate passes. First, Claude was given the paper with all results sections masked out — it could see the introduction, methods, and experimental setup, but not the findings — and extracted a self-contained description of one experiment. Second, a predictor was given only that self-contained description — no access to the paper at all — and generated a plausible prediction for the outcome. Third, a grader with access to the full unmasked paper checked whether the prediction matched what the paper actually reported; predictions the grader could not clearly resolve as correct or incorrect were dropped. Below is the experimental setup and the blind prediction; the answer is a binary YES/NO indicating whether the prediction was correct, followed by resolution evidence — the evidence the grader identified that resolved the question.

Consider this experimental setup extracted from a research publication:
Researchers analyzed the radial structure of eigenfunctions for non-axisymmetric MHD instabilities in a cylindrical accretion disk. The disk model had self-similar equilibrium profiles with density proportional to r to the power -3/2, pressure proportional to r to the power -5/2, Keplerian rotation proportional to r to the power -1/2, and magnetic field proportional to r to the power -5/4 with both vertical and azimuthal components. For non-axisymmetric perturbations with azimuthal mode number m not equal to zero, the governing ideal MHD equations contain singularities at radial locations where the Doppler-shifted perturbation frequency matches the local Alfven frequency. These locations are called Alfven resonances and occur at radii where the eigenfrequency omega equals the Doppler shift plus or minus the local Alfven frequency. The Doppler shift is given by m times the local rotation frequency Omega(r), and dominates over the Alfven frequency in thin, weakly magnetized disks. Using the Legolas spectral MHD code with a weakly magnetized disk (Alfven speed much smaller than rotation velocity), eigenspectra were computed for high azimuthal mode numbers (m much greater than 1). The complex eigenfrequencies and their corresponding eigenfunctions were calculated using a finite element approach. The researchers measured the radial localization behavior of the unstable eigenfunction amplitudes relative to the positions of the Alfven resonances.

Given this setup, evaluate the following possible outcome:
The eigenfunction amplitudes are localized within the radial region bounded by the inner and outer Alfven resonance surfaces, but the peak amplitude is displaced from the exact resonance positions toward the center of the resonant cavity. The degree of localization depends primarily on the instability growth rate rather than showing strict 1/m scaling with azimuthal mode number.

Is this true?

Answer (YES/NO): NO